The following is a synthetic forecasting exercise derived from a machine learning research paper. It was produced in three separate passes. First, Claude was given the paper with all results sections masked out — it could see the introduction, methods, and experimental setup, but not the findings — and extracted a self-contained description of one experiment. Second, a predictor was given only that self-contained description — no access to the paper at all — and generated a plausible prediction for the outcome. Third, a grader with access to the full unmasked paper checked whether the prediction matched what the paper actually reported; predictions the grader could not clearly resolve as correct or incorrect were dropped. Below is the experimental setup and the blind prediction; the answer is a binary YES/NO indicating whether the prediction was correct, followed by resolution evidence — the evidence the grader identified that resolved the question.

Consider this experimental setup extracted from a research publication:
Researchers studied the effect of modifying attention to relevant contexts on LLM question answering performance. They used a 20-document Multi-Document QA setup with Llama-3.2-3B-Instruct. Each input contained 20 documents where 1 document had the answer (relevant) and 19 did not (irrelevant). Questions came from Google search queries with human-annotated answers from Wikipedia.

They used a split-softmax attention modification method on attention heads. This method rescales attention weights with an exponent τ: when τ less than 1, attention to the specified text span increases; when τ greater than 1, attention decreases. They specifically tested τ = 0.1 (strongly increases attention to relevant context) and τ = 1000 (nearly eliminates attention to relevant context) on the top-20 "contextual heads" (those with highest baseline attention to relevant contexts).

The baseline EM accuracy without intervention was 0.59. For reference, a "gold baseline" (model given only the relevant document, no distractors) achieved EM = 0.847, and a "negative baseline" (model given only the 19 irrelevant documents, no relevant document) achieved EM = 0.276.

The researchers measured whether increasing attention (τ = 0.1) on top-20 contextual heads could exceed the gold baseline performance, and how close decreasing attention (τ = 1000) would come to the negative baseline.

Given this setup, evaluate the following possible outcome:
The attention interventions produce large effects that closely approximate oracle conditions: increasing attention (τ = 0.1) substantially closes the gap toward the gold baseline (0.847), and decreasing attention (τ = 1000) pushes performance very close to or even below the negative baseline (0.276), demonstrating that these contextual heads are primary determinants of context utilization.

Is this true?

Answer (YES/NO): YES